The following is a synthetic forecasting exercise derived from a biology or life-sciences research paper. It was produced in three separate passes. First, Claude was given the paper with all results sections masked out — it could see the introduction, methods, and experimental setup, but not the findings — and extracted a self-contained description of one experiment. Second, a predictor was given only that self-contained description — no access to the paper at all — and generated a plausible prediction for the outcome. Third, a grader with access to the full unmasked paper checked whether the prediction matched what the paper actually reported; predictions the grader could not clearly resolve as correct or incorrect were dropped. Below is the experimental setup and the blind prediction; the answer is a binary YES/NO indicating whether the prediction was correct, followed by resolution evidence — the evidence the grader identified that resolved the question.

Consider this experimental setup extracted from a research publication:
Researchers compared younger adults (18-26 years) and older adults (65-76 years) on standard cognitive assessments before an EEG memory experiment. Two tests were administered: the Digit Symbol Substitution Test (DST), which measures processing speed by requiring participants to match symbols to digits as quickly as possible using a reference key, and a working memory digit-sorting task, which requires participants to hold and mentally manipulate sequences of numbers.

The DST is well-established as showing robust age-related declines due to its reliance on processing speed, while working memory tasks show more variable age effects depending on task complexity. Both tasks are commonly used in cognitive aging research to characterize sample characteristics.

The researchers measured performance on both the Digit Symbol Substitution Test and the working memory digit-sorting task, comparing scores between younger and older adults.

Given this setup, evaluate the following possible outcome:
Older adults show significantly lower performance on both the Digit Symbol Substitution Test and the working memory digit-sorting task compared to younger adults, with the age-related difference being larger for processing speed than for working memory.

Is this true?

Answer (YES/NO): NO